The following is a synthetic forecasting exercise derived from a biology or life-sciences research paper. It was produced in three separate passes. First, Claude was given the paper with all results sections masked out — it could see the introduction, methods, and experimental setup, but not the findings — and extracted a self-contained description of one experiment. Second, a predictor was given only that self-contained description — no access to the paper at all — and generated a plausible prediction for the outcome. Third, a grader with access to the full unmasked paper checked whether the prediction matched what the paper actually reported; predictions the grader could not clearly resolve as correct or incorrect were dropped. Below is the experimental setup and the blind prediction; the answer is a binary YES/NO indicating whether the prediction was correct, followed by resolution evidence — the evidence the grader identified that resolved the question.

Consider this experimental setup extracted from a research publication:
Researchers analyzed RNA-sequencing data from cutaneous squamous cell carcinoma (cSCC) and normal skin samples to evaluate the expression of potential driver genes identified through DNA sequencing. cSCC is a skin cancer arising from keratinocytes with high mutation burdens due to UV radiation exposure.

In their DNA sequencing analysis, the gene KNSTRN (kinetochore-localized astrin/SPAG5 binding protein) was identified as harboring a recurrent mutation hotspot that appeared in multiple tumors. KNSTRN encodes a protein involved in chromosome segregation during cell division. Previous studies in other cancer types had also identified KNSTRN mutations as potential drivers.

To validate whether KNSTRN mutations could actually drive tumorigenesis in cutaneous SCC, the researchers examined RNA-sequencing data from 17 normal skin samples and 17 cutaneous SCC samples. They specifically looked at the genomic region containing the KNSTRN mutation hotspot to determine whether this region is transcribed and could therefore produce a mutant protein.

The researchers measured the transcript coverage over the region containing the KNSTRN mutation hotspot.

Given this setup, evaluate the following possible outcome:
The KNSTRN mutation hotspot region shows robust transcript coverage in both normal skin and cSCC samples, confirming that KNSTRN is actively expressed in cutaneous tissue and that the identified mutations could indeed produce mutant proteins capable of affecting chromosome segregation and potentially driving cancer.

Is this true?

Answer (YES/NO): NO